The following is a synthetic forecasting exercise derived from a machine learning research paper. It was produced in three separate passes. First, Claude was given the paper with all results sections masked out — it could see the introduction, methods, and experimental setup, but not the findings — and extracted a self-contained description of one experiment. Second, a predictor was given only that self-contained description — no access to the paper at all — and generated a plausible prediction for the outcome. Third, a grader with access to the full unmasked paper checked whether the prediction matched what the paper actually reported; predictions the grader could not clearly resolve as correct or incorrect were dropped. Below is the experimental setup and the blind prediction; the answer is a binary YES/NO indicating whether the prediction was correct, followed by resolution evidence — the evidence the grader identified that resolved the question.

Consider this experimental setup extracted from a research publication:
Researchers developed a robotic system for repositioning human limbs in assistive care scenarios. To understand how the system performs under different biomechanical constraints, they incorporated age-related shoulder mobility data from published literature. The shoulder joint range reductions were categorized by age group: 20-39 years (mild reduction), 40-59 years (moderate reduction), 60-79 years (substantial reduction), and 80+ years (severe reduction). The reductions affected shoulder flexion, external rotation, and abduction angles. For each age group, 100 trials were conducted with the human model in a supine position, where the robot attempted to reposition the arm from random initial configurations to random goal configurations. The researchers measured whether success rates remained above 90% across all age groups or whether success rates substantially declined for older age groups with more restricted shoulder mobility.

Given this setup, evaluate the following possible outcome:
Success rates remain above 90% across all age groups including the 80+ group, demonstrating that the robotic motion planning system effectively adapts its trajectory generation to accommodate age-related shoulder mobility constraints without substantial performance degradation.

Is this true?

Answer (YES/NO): YES